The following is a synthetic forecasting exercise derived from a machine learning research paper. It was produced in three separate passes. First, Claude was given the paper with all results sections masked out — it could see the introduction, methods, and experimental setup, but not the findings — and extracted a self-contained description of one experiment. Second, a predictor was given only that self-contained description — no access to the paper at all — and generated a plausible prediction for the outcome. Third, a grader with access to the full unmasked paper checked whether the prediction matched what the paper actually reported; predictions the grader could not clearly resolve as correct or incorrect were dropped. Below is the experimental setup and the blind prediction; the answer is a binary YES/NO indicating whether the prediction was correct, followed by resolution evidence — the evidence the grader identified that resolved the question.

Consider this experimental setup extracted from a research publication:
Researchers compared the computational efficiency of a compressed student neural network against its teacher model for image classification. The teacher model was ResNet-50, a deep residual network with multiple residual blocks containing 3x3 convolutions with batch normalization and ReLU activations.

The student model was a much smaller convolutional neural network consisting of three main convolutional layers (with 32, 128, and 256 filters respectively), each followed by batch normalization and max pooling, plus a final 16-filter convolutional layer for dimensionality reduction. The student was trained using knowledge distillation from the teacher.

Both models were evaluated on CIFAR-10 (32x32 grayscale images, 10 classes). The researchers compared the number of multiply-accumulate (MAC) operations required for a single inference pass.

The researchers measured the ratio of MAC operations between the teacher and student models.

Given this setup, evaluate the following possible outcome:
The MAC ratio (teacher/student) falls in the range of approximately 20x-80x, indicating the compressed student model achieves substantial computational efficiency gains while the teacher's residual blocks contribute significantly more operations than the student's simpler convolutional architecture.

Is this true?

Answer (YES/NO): NO